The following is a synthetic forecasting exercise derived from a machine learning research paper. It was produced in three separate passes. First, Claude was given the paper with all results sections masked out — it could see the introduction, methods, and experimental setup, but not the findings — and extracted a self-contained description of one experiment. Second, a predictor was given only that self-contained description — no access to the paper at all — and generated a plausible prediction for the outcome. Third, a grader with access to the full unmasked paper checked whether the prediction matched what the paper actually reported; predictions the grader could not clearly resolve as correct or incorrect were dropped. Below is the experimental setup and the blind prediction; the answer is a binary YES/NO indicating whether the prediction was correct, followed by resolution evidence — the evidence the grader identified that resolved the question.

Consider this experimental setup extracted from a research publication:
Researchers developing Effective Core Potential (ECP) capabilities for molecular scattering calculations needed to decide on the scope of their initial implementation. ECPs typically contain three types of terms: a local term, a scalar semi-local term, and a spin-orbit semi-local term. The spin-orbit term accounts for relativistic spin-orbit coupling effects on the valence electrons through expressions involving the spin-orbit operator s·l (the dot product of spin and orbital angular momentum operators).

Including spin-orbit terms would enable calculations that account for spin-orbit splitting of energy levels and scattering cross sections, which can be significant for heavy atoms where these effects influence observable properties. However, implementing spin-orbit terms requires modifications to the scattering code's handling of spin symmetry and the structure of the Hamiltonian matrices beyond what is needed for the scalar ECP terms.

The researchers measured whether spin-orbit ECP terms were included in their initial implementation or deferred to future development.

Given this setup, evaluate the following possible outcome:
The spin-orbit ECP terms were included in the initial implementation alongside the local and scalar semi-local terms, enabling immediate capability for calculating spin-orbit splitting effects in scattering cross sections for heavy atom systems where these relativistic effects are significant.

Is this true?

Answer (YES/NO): NO